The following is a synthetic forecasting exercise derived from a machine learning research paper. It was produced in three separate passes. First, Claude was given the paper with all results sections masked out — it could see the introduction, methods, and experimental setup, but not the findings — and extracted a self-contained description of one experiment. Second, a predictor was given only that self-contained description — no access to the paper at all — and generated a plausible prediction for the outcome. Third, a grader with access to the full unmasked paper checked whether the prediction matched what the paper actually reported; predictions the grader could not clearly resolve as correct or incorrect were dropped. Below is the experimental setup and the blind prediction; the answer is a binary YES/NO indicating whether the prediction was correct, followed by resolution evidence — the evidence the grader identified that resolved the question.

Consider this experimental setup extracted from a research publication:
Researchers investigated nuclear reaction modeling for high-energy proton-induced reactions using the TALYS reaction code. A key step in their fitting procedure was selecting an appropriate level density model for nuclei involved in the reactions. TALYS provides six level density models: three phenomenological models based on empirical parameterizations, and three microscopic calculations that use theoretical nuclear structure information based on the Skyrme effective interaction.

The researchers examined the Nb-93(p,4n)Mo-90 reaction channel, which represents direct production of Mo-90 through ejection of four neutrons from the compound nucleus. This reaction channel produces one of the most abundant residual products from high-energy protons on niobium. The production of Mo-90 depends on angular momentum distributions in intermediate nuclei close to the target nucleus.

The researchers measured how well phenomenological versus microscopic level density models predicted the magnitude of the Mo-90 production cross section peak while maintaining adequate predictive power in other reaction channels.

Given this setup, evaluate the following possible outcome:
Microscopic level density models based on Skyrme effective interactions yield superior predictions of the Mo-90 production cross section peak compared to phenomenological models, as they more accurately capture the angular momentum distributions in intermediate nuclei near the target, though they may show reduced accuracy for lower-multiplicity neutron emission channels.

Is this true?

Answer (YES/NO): NO